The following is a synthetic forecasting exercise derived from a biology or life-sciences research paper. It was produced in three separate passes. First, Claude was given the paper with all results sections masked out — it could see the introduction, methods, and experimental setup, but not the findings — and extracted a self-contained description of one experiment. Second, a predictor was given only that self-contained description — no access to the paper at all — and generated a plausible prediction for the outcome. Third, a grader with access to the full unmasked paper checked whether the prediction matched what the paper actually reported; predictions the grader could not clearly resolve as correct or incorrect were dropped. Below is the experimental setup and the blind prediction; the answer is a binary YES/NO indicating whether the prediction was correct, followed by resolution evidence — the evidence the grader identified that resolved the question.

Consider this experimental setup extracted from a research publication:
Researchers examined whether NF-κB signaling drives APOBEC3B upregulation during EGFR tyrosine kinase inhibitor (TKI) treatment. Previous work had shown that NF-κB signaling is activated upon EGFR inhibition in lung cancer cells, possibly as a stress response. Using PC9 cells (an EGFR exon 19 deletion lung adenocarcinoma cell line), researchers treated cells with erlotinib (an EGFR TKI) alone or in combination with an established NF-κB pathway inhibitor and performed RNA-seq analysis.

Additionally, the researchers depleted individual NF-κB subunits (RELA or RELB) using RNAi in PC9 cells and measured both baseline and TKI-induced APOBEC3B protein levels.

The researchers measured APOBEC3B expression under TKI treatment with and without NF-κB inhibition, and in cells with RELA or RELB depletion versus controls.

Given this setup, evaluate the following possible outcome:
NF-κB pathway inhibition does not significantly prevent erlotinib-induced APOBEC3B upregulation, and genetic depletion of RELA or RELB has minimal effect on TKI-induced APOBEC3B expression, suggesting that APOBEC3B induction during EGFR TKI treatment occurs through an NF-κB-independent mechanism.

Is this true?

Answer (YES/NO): NO